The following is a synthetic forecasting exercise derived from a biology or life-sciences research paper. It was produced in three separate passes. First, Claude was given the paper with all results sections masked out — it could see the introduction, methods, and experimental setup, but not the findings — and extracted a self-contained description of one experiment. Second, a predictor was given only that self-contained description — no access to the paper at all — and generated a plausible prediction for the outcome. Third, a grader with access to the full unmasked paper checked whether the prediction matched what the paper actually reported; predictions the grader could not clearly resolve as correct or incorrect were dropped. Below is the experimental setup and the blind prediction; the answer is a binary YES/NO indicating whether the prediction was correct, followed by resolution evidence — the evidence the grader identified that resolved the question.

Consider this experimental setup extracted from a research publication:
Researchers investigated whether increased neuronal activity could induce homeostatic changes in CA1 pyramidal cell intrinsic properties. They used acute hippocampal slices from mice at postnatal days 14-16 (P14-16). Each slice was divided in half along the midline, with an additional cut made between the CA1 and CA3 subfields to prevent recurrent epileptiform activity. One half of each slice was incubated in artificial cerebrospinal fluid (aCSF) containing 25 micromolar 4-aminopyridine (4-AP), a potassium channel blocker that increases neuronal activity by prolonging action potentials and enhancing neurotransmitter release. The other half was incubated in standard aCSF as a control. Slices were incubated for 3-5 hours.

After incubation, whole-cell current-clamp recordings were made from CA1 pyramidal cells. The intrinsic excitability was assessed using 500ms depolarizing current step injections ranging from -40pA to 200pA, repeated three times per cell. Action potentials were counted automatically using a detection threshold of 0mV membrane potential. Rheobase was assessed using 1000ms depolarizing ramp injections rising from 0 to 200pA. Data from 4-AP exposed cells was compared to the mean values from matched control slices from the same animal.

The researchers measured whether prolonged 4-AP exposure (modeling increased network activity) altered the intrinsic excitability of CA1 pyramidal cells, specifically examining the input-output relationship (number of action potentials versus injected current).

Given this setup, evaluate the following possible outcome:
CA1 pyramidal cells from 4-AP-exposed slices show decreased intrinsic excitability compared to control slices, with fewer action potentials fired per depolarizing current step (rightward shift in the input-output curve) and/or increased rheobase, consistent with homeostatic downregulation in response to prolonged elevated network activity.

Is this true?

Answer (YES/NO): NO